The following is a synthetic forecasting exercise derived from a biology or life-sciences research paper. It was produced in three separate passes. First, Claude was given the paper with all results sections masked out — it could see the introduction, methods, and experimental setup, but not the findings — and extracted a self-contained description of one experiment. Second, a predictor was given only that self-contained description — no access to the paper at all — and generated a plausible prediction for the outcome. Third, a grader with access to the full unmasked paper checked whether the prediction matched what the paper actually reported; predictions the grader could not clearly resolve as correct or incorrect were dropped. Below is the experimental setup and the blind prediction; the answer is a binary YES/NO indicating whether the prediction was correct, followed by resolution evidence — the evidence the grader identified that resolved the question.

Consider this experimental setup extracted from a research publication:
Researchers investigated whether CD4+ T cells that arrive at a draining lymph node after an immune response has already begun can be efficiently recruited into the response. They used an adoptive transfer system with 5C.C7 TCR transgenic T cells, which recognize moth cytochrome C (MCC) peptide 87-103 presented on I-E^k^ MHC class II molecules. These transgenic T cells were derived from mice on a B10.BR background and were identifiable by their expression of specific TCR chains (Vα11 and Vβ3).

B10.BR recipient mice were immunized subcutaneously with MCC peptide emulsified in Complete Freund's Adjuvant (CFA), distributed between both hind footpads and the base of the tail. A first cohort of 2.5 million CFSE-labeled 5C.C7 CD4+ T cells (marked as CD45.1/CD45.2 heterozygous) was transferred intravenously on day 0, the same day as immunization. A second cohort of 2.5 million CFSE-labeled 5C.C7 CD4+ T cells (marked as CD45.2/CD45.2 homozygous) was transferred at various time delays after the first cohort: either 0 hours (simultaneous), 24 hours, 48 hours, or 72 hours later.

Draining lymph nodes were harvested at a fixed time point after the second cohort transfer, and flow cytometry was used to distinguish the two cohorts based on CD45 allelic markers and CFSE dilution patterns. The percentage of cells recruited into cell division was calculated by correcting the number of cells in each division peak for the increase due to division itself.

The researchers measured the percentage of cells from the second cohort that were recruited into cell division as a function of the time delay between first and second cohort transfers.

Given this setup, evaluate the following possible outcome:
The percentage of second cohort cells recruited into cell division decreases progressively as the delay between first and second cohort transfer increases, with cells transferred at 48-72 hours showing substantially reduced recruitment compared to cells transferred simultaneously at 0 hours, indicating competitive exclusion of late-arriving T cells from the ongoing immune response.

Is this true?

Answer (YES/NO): YES